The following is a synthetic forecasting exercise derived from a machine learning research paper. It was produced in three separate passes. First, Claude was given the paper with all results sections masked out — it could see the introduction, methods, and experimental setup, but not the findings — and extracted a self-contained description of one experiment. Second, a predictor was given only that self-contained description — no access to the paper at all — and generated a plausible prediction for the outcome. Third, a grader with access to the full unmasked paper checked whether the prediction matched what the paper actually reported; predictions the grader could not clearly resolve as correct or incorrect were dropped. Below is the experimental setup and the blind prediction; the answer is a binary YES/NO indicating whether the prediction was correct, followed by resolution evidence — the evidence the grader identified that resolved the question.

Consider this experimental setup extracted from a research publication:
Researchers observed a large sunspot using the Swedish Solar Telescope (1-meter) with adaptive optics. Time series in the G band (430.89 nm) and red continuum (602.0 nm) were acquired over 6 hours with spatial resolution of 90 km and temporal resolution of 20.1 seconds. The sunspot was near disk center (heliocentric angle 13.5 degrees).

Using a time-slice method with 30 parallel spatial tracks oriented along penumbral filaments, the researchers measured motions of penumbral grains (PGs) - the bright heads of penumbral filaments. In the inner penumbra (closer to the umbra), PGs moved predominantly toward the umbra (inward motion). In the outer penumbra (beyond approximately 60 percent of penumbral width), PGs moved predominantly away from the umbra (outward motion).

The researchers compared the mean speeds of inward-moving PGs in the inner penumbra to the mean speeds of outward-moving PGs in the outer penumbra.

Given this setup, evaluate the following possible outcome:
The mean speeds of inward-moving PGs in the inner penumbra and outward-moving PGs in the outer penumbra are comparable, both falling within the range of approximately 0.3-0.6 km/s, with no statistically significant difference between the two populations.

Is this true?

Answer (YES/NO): NO